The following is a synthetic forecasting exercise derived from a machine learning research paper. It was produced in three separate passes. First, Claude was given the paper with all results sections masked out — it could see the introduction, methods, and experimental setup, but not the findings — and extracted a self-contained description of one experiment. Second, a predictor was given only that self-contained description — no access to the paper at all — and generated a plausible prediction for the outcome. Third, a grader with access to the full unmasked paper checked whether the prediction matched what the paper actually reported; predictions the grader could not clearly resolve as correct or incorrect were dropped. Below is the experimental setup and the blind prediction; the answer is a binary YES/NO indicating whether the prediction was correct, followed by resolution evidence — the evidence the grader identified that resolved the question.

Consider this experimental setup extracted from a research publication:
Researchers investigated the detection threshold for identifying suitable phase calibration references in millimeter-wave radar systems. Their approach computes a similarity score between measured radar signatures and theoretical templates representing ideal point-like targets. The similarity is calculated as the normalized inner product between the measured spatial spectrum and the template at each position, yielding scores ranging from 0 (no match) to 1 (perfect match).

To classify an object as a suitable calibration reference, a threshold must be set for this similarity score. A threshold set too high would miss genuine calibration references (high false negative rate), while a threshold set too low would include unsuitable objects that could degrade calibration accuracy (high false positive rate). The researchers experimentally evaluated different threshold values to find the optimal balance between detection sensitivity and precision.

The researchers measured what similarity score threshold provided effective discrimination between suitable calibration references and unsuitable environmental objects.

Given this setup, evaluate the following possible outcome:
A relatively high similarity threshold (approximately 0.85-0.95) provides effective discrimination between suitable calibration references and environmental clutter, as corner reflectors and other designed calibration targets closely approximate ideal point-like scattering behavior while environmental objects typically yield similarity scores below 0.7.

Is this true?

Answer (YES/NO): NO